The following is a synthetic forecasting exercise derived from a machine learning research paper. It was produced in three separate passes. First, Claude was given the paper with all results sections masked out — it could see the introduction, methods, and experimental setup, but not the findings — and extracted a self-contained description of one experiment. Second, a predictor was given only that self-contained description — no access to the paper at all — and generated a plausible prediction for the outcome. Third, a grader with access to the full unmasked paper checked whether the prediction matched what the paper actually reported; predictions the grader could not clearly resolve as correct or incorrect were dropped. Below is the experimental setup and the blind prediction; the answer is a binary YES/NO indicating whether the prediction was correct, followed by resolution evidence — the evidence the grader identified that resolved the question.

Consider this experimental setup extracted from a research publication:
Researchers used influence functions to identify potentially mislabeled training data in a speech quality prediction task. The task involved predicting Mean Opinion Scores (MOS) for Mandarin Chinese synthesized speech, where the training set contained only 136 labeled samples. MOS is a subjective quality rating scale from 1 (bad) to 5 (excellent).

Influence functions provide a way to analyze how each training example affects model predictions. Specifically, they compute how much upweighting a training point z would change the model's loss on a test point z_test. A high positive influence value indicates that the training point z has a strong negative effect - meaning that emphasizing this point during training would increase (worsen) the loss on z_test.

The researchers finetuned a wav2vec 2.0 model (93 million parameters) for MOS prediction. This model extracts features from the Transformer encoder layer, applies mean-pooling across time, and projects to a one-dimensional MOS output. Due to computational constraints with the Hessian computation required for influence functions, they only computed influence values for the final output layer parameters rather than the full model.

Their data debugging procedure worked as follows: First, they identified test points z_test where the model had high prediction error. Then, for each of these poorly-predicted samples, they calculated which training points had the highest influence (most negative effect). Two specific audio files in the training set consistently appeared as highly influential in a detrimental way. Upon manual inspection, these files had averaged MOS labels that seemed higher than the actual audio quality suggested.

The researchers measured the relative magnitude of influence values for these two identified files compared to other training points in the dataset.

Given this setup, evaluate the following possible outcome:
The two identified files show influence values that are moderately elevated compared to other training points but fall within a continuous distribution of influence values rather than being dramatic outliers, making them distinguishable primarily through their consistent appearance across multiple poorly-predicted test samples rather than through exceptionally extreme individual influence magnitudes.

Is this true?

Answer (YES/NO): NO